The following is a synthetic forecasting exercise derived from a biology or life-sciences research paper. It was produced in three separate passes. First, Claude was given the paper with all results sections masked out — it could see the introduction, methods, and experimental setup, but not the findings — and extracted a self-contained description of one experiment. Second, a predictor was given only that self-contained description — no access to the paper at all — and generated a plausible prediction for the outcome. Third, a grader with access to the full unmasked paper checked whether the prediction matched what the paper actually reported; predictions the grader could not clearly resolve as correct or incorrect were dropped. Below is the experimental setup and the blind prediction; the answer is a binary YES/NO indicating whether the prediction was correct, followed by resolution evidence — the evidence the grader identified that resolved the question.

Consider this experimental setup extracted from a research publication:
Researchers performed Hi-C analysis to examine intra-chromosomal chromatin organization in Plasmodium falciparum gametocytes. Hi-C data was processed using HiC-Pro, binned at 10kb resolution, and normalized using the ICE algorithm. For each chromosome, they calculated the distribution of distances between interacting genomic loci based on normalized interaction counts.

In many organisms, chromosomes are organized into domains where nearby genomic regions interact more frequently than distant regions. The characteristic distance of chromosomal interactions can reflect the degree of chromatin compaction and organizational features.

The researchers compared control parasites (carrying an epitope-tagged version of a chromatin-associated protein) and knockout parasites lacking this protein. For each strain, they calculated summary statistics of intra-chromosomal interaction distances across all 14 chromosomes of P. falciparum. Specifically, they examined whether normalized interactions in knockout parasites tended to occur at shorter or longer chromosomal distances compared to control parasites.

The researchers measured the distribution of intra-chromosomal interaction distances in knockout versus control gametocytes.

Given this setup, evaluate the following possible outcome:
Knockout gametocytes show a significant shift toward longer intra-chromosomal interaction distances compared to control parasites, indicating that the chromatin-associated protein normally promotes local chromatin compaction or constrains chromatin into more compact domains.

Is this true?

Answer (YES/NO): NO